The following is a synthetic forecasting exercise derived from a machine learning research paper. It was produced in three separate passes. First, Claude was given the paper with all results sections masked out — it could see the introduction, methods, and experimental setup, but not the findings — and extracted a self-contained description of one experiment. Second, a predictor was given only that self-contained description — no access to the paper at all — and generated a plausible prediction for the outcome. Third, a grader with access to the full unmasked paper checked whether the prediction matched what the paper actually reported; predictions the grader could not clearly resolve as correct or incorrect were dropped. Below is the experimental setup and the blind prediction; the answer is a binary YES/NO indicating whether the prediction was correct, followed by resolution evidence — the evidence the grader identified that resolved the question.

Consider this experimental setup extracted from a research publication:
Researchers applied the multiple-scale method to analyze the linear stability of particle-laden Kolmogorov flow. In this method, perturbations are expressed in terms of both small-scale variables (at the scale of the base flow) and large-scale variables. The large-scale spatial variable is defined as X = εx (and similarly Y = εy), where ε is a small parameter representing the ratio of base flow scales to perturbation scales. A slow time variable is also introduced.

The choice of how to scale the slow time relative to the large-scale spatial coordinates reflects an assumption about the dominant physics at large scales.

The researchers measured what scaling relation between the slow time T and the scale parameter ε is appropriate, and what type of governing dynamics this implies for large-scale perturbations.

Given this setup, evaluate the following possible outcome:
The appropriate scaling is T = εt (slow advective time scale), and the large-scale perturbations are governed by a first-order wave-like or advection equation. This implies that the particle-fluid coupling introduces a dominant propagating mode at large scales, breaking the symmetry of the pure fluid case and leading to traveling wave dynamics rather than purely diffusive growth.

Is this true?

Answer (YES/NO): NO